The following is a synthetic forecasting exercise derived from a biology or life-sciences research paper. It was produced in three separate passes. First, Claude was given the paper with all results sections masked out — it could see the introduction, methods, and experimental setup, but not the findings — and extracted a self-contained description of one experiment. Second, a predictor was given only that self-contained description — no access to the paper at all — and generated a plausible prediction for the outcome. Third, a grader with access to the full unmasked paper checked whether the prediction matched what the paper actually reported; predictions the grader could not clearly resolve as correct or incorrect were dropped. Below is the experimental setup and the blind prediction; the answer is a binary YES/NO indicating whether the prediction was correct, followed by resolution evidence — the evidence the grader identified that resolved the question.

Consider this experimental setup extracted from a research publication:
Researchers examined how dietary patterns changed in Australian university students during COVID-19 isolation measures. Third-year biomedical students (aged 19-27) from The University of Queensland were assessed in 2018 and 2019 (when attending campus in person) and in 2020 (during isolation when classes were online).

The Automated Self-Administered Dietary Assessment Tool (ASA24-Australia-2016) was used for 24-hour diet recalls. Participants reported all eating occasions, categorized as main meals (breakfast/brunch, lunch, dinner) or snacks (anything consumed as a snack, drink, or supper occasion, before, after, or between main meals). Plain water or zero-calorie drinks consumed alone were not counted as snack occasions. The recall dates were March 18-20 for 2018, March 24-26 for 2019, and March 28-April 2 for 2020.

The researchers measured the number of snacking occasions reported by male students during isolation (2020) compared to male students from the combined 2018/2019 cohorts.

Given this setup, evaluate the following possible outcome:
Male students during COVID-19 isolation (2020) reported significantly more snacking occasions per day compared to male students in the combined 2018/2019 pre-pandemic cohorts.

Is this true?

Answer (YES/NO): NO